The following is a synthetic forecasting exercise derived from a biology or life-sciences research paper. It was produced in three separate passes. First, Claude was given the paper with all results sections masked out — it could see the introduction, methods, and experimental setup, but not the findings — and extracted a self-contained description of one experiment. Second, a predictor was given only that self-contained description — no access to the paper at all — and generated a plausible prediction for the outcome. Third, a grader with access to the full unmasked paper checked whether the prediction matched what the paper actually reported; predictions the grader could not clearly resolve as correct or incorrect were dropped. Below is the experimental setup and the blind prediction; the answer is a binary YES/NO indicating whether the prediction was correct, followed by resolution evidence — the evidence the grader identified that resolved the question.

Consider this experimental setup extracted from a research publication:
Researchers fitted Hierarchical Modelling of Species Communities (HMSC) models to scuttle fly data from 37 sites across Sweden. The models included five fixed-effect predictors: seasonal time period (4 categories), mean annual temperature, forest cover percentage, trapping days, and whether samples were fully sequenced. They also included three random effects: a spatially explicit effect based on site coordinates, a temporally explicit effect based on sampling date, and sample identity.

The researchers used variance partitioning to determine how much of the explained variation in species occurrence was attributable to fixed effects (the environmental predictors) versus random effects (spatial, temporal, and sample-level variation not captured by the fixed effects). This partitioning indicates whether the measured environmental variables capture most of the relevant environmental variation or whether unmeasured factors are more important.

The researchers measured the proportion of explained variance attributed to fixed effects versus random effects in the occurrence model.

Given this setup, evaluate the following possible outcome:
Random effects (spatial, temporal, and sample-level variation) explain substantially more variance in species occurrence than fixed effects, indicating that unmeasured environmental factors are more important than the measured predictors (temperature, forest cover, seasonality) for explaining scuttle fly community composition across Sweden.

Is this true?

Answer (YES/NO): NO